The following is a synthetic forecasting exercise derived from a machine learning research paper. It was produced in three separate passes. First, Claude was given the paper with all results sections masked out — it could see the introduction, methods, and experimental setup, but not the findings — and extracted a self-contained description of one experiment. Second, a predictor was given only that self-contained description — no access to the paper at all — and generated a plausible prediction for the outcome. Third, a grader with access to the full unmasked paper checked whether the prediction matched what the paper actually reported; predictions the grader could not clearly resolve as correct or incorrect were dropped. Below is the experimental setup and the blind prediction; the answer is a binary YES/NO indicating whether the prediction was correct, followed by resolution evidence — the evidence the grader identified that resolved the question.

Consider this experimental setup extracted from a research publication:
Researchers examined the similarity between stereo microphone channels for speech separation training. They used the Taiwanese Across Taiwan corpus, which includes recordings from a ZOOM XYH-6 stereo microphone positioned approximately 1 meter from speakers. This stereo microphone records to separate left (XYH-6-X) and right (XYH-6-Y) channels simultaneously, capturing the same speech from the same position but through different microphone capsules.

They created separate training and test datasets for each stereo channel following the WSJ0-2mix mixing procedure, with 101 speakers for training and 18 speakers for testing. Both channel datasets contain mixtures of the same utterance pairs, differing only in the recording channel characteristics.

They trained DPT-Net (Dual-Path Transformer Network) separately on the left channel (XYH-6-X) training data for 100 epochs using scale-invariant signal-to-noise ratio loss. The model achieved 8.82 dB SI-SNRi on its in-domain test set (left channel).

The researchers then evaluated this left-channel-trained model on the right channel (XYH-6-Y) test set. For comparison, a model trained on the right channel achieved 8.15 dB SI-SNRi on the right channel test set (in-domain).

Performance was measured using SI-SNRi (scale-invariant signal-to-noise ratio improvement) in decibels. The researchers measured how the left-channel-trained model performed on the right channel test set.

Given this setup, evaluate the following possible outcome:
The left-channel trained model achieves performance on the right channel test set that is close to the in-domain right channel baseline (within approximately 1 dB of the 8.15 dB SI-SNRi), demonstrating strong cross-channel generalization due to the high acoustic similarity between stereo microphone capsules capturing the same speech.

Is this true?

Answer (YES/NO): YES